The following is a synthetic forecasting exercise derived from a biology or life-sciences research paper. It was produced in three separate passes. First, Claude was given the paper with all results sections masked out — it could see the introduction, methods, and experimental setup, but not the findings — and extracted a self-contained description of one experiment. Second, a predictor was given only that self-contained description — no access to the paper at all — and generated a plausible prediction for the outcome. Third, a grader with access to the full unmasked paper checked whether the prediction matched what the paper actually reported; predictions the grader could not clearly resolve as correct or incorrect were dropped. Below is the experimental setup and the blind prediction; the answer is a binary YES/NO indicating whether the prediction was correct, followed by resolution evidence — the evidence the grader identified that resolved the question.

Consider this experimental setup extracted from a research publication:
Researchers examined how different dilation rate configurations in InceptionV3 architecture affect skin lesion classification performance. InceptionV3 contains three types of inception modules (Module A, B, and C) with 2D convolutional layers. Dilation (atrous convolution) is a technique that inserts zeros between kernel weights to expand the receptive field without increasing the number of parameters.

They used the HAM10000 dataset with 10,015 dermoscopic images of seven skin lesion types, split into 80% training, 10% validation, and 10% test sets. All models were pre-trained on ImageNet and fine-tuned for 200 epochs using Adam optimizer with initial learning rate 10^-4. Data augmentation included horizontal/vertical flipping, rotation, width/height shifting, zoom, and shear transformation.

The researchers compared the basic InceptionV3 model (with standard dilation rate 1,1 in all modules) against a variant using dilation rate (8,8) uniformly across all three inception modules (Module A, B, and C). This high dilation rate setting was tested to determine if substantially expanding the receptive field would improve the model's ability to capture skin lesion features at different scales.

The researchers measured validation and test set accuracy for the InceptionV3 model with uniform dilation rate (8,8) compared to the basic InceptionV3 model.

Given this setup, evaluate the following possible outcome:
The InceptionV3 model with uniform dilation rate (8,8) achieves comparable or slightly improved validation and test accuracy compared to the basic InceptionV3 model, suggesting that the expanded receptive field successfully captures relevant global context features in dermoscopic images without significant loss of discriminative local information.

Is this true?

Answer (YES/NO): NO